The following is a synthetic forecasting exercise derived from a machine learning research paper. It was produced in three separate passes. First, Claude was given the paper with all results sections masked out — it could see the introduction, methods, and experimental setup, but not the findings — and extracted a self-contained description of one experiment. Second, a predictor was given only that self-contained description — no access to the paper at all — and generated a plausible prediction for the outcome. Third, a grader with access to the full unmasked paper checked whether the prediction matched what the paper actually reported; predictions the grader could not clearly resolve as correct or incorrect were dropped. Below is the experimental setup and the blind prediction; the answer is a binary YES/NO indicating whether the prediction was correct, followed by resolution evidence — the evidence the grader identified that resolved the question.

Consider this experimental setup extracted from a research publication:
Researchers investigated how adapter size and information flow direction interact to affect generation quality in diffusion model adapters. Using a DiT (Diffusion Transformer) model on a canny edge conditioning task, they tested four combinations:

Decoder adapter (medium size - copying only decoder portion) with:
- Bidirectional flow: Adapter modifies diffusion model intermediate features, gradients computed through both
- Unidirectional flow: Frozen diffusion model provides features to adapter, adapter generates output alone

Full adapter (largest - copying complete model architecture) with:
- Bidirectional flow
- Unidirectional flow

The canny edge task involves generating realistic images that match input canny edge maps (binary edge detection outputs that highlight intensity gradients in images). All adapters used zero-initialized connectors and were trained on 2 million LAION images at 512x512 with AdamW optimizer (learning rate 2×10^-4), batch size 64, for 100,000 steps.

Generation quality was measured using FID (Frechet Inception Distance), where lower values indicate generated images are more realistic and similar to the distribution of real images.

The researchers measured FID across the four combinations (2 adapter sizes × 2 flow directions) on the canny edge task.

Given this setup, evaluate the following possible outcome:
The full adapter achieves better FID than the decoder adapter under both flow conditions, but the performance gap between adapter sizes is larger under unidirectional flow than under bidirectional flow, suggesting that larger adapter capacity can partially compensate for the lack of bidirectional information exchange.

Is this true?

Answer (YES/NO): NO